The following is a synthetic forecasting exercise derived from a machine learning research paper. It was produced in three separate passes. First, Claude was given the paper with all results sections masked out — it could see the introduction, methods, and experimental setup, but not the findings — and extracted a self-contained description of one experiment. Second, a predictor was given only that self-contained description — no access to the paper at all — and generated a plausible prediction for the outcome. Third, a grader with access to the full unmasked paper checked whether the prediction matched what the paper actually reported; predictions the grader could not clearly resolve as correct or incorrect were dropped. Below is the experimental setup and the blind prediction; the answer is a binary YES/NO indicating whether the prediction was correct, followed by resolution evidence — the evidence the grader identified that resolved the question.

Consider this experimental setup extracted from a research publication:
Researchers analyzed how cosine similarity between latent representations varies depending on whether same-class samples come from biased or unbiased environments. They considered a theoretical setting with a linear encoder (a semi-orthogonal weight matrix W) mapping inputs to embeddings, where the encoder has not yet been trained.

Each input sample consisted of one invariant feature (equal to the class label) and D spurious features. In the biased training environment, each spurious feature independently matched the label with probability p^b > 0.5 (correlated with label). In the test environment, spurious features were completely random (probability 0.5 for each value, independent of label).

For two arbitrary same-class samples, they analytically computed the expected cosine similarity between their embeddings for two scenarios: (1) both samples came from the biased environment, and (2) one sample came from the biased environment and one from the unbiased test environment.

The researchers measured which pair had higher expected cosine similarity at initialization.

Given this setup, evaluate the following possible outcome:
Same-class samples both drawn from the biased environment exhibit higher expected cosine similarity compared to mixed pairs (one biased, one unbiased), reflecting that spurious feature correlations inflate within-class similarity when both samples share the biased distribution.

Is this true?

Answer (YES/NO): YES